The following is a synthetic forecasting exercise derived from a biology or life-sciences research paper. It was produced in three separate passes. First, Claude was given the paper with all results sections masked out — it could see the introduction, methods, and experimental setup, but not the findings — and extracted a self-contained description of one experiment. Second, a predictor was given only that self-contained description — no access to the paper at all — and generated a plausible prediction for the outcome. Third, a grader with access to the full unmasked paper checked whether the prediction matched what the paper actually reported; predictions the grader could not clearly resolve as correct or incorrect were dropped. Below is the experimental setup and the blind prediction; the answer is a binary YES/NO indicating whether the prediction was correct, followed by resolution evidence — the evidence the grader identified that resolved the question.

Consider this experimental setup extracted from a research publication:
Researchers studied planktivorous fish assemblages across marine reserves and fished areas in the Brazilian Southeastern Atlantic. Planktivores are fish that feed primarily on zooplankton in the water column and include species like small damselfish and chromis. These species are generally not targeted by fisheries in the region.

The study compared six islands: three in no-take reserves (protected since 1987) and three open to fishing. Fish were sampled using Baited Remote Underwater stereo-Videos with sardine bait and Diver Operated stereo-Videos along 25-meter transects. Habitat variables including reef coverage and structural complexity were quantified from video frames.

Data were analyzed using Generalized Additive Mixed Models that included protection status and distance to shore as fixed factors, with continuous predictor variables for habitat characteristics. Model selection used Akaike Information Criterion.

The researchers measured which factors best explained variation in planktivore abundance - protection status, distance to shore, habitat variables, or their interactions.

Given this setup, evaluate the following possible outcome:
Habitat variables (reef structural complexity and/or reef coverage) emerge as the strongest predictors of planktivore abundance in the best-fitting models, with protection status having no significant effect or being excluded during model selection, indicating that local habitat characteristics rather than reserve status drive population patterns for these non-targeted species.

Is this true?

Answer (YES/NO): NO